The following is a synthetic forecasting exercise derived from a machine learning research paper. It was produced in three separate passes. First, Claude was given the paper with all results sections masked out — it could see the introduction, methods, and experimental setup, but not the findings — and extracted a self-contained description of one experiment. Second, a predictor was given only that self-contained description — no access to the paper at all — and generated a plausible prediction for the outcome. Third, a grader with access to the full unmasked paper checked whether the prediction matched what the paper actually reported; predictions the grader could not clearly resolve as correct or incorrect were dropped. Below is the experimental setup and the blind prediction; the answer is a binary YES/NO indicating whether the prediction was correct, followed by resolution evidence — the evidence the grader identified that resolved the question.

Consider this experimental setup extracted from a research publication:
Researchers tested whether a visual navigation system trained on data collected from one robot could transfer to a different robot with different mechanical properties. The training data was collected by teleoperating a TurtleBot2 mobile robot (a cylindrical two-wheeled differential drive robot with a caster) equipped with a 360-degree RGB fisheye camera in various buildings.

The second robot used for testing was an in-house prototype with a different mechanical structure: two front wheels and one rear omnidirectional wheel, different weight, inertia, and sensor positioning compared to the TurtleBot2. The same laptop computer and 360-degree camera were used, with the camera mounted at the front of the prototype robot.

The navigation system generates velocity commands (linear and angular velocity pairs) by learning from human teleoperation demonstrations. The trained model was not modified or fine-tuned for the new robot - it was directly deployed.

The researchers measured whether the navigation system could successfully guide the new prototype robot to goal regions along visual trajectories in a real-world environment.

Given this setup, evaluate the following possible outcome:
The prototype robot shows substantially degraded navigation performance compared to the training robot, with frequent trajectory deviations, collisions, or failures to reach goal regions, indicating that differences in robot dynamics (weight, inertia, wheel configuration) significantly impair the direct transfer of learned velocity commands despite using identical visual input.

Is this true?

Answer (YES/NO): NO